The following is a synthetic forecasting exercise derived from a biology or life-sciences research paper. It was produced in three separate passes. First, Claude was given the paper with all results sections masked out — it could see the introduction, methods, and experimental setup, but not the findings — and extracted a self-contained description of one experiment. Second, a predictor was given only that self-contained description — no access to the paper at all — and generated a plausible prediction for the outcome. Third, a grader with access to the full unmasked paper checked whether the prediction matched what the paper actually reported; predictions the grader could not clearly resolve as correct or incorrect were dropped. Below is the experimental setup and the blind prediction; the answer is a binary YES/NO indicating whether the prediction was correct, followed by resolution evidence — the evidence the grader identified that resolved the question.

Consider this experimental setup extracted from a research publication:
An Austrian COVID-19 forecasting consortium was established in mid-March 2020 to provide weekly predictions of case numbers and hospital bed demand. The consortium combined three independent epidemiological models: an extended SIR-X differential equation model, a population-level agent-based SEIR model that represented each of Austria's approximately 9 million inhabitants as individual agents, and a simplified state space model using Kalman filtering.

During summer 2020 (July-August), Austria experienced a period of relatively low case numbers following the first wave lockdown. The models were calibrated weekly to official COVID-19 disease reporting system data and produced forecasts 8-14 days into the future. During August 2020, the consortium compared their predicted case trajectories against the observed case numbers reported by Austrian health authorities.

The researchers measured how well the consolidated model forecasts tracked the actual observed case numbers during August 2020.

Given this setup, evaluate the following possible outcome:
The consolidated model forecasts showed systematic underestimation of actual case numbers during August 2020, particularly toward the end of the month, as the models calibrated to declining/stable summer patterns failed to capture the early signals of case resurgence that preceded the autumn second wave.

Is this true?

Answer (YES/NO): YES